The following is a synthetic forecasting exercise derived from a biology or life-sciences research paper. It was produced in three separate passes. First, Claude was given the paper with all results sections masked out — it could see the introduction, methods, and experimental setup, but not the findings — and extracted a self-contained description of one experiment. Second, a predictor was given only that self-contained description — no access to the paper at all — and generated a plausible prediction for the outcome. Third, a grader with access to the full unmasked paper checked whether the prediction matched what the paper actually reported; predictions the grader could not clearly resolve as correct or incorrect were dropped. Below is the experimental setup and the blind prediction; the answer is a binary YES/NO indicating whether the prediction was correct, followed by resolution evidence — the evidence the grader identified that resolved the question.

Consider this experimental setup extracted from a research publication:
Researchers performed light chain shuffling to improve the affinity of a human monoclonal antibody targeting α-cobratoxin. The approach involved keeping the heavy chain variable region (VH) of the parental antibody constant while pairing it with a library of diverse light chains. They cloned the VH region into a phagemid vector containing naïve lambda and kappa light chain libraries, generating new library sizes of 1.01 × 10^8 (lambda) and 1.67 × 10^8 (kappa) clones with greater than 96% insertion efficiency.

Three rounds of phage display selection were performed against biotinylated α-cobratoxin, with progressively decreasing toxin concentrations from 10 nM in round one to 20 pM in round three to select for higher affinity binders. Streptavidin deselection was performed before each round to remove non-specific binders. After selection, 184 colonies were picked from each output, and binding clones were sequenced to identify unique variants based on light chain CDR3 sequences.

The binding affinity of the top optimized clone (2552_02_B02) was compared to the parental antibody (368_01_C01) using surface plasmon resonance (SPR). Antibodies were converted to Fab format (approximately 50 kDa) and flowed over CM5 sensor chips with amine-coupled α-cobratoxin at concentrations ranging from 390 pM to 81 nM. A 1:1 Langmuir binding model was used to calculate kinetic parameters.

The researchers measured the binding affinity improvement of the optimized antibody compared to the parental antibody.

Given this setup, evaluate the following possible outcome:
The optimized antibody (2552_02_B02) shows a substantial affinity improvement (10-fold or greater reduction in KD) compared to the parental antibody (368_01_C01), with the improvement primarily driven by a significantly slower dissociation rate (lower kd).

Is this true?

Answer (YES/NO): NO